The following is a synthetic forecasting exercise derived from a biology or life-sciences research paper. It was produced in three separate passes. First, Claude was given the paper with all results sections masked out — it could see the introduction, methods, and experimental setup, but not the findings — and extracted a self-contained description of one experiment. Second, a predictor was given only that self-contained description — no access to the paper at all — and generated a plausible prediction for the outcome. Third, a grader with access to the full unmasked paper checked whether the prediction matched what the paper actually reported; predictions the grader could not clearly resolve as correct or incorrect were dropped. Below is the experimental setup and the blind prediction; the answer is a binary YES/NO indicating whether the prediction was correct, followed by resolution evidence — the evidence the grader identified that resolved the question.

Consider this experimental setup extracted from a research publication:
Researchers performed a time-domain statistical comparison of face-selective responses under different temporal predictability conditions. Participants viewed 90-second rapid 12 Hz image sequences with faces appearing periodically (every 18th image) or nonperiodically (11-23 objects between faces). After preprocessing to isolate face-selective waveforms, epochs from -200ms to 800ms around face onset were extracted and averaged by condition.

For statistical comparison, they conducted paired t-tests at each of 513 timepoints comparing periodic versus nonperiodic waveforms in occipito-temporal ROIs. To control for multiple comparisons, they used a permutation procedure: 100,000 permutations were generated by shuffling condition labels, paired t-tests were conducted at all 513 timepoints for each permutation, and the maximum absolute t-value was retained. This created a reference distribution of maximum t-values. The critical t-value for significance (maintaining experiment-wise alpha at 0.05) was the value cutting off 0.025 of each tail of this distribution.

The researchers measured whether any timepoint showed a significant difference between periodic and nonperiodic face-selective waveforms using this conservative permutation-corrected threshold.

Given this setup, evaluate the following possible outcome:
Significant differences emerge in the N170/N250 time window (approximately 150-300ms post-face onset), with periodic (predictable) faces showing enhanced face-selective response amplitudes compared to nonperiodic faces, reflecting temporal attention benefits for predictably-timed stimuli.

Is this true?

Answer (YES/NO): NO